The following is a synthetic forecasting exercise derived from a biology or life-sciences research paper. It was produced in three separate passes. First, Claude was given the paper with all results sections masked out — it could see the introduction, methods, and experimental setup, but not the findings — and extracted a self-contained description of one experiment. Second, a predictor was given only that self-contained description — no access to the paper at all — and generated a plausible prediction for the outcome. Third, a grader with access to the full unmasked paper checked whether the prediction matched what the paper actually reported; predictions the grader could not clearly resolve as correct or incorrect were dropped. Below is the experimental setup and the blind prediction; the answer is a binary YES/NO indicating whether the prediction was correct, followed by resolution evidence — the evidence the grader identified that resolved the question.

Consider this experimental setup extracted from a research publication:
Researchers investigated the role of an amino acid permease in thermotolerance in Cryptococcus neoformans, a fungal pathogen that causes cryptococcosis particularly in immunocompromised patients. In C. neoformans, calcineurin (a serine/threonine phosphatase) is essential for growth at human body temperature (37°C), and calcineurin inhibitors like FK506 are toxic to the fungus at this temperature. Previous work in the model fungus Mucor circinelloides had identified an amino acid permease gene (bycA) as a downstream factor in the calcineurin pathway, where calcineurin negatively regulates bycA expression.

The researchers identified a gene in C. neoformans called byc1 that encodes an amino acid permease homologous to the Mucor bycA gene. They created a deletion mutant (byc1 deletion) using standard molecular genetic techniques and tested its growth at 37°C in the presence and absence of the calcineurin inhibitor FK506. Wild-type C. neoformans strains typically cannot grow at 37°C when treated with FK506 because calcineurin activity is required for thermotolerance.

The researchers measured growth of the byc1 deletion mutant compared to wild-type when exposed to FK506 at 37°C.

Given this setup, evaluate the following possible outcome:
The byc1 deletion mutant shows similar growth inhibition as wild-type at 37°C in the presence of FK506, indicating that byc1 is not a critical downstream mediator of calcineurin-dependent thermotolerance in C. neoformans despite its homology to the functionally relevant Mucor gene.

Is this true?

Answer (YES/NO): NO